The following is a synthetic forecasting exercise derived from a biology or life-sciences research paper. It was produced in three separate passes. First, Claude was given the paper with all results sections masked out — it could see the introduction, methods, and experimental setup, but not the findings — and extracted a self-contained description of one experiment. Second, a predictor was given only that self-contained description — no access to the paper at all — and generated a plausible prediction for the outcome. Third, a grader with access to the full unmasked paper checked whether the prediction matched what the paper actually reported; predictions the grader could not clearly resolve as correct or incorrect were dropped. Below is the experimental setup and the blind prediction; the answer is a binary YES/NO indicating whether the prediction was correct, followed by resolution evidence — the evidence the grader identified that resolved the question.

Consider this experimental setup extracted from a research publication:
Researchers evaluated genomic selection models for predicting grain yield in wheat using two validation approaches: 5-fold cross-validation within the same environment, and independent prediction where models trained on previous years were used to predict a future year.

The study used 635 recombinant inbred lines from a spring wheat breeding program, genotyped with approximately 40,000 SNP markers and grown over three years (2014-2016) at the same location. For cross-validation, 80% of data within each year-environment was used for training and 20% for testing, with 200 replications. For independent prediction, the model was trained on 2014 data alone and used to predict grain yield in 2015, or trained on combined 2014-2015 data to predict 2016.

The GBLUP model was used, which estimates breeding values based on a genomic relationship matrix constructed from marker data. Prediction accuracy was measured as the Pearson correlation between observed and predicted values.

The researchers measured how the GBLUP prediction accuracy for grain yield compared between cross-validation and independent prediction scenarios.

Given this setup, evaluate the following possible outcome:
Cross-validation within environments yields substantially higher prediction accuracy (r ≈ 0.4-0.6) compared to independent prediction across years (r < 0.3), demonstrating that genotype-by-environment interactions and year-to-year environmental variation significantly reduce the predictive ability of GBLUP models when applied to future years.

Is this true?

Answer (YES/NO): YES